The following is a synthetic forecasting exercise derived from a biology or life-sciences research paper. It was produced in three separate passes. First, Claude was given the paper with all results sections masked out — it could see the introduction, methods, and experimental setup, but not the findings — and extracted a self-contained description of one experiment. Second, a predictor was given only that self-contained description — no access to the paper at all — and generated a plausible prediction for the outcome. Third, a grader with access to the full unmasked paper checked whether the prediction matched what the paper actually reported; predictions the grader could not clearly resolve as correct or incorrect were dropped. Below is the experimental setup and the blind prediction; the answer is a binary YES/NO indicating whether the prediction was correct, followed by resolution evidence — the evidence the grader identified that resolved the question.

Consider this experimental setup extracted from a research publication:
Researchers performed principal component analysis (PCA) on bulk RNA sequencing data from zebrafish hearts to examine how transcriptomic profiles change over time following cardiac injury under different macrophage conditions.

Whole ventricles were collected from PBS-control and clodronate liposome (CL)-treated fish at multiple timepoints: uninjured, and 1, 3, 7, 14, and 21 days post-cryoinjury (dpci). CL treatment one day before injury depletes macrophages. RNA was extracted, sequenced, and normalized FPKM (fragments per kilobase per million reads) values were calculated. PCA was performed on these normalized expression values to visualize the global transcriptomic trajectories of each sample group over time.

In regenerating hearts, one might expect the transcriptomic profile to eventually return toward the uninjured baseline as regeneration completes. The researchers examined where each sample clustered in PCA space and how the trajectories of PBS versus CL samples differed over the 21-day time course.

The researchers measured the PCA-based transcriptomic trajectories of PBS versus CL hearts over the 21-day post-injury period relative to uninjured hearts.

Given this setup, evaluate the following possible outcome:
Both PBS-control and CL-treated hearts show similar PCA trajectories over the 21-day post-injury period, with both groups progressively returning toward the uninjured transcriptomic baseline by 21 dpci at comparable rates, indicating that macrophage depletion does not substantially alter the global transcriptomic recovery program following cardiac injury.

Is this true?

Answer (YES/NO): NO